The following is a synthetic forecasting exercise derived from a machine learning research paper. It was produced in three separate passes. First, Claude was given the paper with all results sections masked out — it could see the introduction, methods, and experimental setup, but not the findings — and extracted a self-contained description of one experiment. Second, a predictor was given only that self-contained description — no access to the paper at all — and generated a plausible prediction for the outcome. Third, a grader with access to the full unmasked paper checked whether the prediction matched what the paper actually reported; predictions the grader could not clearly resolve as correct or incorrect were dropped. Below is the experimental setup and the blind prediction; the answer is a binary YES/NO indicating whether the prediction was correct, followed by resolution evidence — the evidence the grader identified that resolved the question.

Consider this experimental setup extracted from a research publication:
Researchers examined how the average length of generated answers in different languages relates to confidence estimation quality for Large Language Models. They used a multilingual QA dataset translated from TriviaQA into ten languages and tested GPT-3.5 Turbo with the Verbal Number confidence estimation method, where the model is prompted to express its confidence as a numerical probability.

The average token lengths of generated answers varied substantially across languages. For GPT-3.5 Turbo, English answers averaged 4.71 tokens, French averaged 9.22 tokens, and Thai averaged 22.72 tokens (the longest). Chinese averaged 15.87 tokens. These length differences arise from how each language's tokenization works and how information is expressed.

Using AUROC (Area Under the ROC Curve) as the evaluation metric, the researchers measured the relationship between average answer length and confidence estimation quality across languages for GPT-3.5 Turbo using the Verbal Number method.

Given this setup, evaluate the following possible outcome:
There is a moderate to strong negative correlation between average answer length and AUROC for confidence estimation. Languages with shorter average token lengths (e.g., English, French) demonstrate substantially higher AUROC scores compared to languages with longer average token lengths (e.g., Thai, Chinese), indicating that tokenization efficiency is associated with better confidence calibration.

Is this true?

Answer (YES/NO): NO